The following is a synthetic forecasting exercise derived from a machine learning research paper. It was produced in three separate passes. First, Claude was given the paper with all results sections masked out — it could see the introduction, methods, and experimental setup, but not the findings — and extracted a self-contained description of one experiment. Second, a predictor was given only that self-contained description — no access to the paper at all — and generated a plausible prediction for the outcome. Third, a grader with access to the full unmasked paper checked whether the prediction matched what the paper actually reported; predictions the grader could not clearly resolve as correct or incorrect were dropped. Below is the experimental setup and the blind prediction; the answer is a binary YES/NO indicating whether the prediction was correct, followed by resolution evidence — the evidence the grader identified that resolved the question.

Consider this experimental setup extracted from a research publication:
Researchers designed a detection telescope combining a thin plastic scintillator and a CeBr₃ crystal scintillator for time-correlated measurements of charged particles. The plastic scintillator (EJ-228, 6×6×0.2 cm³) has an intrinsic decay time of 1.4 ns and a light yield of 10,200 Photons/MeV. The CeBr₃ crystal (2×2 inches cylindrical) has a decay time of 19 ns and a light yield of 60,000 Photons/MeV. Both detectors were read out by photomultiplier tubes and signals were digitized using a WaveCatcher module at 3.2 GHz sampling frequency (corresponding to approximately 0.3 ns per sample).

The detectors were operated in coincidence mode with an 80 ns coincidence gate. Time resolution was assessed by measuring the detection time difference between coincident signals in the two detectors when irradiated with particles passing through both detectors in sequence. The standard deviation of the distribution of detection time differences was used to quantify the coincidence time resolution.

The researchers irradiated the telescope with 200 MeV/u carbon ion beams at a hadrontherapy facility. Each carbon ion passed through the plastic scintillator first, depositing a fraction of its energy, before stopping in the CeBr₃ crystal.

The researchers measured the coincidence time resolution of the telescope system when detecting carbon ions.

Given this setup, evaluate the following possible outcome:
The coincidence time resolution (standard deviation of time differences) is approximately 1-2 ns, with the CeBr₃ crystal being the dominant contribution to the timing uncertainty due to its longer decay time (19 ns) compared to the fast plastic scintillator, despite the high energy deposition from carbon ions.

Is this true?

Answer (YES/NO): NO